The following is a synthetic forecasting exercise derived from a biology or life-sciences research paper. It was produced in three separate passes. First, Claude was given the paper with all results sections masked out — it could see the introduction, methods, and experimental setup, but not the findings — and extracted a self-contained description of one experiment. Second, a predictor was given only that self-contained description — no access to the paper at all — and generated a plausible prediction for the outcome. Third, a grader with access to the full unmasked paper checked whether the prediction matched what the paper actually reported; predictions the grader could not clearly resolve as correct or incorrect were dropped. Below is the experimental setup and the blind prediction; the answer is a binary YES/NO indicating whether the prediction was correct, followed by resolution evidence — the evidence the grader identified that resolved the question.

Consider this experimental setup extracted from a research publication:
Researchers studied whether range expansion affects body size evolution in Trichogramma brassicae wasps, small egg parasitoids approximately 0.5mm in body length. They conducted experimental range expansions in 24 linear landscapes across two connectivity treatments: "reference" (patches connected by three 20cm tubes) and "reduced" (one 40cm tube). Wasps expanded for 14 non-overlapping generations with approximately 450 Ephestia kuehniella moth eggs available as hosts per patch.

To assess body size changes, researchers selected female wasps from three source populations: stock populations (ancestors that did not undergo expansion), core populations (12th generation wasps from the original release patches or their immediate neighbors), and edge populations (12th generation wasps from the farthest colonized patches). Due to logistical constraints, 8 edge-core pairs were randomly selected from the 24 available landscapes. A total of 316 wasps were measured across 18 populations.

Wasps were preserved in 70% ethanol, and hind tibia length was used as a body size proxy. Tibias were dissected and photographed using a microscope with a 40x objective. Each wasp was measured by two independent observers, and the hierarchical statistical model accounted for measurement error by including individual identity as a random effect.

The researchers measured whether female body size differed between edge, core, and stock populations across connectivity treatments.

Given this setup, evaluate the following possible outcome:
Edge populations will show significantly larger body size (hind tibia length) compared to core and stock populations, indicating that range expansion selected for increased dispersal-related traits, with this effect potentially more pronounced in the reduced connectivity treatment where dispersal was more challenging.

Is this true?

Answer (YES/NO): NO